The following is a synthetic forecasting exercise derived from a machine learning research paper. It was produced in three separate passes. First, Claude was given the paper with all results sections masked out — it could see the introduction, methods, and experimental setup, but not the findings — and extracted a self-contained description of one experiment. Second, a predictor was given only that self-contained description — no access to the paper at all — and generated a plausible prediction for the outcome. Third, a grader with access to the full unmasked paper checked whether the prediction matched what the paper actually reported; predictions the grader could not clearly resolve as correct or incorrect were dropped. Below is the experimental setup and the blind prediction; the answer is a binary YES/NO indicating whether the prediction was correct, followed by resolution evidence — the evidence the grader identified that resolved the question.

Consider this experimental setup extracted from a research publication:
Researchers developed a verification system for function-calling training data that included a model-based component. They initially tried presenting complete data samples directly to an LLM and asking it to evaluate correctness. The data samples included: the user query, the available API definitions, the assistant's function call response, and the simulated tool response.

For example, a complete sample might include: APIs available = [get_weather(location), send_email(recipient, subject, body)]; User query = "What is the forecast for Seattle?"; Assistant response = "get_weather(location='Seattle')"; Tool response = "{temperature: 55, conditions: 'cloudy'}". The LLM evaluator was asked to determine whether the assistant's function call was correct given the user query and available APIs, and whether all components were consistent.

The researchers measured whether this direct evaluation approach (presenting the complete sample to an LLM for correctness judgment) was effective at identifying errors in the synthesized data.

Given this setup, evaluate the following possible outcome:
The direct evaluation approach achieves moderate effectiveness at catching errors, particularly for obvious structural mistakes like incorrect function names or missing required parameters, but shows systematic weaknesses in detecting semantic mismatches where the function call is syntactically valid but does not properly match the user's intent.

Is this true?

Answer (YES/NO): NO